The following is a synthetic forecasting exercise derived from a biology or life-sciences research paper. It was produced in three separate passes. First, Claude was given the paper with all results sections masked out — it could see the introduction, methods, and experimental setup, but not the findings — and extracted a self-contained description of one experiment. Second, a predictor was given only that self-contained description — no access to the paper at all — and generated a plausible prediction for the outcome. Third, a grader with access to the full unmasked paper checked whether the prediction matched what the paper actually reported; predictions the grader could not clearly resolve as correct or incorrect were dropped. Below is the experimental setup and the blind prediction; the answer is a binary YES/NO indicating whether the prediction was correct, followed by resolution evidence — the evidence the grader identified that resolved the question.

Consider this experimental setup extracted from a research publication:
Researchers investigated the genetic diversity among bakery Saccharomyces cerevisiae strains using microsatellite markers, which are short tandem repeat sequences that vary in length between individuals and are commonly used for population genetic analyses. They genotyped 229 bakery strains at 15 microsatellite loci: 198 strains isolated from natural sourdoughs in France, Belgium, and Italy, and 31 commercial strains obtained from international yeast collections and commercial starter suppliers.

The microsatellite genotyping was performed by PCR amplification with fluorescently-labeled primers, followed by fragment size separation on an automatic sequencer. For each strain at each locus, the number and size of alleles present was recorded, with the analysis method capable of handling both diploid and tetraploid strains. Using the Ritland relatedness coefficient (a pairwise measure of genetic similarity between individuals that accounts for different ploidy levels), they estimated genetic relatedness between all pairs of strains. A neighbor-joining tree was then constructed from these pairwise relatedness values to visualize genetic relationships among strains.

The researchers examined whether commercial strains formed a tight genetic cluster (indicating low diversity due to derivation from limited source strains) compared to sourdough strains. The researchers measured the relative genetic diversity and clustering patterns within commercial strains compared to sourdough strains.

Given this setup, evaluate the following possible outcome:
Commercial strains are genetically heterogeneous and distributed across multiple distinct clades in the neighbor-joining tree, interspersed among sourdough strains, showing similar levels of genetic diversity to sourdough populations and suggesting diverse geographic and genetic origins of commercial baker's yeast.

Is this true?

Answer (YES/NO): NO